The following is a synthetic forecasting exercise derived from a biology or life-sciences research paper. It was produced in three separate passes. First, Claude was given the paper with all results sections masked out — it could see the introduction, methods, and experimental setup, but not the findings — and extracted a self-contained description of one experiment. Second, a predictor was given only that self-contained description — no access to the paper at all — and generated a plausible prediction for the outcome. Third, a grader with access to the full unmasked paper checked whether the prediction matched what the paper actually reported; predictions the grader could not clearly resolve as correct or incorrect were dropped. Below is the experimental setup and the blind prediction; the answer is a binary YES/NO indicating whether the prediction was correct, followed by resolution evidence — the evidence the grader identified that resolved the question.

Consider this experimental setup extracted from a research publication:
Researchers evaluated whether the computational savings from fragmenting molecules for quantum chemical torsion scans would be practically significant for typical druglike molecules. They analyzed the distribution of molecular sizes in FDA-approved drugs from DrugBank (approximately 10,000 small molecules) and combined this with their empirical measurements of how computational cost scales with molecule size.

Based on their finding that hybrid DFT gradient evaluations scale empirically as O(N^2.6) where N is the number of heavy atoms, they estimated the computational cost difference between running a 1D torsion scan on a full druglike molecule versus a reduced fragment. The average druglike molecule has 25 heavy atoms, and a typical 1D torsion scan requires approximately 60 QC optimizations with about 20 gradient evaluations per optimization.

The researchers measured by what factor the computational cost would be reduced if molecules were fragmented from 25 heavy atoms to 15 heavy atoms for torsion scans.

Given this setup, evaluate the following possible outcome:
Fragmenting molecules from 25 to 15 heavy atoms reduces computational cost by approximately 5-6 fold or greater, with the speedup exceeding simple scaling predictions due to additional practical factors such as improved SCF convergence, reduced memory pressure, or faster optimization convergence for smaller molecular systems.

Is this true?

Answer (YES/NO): NO